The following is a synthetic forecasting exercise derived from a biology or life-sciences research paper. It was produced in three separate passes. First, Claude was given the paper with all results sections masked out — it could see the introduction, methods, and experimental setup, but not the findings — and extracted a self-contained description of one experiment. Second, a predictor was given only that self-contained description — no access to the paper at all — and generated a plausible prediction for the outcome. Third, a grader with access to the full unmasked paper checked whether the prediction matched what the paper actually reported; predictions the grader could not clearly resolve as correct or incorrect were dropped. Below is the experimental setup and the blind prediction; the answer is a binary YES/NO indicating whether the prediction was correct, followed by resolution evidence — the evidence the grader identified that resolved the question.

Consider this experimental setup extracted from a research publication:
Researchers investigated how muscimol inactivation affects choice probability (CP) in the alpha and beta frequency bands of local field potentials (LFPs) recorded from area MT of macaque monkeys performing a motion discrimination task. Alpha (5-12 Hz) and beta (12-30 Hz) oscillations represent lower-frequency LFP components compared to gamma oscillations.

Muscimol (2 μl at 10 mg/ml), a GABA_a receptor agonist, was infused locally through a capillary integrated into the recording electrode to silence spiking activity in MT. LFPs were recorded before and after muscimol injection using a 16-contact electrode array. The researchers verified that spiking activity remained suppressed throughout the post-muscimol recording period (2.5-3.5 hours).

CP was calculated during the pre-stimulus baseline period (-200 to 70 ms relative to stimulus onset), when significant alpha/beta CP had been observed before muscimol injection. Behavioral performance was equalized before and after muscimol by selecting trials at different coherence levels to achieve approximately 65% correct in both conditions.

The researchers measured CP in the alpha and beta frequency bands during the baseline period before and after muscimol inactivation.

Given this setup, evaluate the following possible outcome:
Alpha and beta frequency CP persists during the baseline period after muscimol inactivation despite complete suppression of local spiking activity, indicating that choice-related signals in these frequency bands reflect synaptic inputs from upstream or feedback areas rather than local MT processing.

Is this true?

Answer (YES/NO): YES